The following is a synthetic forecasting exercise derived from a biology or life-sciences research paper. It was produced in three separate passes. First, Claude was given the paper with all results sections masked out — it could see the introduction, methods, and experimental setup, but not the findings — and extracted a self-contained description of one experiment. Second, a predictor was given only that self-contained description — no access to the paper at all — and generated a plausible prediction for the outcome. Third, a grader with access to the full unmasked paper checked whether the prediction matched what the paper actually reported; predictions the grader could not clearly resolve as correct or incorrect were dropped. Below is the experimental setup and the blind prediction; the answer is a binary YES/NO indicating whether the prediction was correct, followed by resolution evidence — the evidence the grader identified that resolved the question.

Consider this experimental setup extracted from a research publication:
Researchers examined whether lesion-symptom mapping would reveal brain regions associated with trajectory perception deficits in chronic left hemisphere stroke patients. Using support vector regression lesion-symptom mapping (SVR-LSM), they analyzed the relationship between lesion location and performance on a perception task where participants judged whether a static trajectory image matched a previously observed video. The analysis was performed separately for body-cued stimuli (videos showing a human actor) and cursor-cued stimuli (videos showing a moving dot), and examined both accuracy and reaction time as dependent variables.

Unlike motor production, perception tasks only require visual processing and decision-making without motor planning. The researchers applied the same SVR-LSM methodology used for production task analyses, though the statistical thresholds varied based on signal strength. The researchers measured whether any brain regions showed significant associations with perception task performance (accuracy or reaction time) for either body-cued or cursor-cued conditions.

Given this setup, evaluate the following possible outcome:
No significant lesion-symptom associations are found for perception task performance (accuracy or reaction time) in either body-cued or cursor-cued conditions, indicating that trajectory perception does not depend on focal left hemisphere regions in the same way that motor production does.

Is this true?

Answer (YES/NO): NO